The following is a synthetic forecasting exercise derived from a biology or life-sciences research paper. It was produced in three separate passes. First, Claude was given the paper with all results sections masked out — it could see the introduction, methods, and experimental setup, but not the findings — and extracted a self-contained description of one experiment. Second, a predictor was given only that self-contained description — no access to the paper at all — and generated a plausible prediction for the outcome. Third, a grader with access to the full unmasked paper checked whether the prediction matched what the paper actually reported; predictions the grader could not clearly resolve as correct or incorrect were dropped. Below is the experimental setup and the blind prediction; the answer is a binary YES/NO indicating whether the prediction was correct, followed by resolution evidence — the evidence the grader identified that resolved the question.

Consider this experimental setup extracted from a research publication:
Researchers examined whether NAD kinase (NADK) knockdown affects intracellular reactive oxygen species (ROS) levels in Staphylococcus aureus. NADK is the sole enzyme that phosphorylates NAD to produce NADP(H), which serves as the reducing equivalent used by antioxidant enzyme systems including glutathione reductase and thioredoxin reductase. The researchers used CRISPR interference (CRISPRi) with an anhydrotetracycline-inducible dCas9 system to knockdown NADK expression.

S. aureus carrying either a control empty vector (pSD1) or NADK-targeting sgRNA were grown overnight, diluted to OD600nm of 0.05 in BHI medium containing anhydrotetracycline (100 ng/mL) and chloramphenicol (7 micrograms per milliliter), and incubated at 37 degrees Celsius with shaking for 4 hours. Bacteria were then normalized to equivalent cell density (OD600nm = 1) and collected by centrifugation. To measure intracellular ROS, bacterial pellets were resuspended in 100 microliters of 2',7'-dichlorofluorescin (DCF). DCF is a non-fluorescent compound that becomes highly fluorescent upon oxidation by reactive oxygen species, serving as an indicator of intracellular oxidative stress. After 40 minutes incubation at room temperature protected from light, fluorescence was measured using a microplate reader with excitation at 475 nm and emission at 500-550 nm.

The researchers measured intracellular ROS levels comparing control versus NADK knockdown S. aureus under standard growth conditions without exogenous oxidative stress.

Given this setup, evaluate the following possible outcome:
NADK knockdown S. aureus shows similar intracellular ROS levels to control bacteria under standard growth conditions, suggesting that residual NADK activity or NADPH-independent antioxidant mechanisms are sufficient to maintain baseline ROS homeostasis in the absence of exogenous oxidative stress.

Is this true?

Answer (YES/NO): NO